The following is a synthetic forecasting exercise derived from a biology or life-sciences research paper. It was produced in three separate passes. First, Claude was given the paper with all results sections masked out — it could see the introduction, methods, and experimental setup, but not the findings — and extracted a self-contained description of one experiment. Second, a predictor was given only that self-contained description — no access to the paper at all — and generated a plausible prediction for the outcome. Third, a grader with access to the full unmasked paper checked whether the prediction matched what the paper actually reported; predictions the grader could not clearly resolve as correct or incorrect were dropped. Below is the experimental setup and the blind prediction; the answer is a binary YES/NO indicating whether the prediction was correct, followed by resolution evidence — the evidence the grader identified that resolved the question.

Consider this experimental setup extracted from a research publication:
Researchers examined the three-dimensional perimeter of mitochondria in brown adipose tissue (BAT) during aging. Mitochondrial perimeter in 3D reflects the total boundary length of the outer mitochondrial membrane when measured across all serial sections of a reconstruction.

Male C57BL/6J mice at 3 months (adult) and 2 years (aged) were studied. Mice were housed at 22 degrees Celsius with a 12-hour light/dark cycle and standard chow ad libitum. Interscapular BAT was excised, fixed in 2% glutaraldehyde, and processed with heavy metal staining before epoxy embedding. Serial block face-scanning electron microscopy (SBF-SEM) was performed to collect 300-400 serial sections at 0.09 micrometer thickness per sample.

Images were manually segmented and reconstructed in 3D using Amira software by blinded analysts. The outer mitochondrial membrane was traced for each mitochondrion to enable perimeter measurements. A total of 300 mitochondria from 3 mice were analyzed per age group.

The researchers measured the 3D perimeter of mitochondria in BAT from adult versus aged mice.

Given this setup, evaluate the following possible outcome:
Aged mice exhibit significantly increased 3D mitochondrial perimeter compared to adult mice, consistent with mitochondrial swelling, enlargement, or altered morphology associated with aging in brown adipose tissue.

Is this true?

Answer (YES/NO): YES